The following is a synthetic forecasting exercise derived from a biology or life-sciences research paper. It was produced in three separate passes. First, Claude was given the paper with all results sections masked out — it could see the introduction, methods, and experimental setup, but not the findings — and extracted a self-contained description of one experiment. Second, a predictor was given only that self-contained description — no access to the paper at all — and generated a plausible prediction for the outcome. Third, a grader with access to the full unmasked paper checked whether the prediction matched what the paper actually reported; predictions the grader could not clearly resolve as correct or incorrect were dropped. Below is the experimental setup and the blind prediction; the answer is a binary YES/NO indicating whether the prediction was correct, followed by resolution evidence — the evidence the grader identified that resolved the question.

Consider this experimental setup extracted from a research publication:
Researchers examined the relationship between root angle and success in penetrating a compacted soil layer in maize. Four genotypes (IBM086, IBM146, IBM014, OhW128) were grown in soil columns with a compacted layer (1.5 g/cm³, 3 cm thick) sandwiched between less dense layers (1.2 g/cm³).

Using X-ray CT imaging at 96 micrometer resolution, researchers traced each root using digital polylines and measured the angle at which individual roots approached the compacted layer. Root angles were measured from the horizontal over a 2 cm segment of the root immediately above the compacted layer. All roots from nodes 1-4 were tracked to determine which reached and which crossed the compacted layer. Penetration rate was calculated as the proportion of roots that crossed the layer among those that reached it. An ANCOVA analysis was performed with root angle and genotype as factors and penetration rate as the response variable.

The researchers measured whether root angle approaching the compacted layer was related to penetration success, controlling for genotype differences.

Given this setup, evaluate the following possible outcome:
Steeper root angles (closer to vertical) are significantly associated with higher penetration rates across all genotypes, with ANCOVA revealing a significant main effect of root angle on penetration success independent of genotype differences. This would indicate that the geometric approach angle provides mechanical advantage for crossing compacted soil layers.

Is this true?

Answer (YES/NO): YES